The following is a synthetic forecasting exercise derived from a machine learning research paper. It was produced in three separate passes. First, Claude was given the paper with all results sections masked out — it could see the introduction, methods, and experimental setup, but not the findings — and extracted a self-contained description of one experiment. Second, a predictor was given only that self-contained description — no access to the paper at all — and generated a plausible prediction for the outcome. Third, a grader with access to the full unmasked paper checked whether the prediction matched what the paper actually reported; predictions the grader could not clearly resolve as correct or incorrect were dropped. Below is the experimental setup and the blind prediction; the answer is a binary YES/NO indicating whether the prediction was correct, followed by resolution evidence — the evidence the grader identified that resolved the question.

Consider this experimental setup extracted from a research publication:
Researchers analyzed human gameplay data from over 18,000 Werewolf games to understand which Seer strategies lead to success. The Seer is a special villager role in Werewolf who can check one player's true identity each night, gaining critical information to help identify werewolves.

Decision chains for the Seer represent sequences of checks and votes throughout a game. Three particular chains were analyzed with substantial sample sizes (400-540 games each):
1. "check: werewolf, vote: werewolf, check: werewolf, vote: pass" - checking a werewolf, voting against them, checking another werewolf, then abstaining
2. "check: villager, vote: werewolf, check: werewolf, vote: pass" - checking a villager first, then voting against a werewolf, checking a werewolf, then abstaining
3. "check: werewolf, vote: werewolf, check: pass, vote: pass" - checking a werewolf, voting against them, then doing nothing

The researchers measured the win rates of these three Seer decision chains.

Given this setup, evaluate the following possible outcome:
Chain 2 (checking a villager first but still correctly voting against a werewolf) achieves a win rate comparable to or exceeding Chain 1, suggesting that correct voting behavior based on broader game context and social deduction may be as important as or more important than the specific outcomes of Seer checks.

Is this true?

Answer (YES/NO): NO